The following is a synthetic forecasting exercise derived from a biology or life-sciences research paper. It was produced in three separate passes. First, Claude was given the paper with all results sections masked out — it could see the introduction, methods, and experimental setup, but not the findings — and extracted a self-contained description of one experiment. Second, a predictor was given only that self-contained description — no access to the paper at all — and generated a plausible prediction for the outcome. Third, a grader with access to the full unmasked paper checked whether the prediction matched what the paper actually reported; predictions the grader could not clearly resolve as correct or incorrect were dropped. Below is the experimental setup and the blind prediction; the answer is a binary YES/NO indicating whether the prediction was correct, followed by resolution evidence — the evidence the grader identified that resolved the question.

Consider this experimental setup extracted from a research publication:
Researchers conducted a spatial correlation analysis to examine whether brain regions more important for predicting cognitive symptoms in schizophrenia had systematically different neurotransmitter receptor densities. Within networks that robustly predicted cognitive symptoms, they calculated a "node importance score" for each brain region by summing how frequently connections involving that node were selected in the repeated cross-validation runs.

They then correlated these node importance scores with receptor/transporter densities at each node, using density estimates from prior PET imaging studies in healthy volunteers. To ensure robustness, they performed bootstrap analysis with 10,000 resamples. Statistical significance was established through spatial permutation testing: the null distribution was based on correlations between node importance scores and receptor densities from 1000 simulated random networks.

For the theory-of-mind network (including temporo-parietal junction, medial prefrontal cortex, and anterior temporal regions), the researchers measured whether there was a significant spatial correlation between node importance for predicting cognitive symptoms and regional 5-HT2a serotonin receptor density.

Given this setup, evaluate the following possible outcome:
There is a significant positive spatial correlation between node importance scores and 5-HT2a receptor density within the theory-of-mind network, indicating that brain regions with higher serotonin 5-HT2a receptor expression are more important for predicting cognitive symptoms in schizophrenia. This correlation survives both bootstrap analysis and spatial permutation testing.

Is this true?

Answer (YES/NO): NO